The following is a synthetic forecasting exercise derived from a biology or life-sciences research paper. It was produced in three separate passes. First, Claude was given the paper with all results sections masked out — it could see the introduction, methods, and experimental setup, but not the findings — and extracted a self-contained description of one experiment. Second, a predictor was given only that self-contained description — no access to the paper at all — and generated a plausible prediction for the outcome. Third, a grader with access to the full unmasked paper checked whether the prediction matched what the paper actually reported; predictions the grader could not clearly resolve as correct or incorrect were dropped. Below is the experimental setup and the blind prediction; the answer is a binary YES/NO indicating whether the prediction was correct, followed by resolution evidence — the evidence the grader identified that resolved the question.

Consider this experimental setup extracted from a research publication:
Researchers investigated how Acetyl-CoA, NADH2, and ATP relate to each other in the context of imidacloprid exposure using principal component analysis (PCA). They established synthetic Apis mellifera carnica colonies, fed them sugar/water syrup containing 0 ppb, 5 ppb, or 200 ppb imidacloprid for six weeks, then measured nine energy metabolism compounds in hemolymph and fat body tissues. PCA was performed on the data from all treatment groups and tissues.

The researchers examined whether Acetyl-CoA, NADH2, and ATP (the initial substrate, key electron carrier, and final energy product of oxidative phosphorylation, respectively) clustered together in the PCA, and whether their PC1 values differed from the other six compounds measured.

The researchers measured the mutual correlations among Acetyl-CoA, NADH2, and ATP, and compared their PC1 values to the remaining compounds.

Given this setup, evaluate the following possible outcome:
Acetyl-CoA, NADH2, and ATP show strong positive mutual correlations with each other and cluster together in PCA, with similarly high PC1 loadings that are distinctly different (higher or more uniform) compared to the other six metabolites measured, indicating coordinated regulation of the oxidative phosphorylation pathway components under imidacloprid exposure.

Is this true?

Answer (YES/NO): YES